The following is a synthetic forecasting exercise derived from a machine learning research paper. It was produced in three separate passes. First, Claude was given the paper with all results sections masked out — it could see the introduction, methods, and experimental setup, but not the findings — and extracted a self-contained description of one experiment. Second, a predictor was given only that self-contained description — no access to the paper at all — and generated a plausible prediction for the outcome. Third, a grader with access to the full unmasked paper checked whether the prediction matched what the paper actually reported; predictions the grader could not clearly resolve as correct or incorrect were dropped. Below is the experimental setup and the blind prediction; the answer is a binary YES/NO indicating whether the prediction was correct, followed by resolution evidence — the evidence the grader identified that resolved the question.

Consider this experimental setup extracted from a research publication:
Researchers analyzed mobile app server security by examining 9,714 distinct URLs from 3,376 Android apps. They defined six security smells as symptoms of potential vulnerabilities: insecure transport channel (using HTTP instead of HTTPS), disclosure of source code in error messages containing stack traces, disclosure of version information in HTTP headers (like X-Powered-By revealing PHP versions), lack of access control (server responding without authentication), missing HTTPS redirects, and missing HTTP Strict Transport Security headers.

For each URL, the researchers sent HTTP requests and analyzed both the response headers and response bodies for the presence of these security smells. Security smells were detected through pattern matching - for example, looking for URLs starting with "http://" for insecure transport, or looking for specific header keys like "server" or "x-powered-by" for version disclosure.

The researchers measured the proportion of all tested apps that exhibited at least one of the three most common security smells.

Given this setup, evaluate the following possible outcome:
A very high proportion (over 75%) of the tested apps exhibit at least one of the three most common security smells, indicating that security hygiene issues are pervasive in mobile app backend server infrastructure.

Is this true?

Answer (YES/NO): NO